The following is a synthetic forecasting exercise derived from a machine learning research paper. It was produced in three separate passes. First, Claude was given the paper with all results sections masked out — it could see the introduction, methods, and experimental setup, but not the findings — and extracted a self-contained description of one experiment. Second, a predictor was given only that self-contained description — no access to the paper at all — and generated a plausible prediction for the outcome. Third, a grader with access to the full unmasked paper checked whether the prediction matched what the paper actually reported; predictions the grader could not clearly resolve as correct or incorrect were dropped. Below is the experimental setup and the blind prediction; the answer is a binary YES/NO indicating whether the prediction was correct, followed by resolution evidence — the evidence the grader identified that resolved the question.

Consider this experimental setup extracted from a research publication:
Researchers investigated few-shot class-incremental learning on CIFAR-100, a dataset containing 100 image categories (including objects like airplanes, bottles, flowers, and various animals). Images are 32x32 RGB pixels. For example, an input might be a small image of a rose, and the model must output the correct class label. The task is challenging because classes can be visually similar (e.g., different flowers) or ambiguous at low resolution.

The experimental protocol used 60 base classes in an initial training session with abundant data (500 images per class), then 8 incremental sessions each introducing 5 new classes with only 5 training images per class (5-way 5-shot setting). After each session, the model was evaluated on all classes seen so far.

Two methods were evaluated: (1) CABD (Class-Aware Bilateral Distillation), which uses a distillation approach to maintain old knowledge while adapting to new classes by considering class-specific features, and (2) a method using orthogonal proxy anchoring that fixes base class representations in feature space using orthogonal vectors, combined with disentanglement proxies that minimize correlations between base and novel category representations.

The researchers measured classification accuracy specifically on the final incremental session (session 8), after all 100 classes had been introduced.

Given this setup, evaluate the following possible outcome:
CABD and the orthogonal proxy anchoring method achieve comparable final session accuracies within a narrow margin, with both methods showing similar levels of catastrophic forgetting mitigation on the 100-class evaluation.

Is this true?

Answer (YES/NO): YES